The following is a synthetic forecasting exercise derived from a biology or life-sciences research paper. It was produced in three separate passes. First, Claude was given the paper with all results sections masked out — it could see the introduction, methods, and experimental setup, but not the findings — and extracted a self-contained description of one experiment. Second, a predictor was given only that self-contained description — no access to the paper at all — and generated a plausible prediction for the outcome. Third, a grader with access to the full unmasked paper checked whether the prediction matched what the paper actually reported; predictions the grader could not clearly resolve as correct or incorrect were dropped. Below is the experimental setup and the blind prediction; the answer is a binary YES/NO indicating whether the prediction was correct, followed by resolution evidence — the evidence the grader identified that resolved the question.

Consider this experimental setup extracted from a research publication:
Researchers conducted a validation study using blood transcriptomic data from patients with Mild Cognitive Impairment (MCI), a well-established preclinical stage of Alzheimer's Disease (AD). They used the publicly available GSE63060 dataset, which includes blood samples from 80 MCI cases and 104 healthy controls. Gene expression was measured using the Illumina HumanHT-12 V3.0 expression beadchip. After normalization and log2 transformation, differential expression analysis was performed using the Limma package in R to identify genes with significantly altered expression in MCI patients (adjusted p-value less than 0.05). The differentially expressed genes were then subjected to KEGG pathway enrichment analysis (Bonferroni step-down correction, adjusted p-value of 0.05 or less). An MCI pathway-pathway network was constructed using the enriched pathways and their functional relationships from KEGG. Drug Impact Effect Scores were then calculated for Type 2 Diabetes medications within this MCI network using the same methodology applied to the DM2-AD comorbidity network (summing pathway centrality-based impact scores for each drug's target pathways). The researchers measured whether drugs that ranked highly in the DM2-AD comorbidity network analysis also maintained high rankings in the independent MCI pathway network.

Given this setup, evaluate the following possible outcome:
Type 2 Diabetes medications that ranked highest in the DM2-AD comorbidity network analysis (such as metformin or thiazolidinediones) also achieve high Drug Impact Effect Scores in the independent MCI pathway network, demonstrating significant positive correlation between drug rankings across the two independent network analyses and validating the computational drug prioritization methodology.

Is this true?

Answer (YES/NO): YES